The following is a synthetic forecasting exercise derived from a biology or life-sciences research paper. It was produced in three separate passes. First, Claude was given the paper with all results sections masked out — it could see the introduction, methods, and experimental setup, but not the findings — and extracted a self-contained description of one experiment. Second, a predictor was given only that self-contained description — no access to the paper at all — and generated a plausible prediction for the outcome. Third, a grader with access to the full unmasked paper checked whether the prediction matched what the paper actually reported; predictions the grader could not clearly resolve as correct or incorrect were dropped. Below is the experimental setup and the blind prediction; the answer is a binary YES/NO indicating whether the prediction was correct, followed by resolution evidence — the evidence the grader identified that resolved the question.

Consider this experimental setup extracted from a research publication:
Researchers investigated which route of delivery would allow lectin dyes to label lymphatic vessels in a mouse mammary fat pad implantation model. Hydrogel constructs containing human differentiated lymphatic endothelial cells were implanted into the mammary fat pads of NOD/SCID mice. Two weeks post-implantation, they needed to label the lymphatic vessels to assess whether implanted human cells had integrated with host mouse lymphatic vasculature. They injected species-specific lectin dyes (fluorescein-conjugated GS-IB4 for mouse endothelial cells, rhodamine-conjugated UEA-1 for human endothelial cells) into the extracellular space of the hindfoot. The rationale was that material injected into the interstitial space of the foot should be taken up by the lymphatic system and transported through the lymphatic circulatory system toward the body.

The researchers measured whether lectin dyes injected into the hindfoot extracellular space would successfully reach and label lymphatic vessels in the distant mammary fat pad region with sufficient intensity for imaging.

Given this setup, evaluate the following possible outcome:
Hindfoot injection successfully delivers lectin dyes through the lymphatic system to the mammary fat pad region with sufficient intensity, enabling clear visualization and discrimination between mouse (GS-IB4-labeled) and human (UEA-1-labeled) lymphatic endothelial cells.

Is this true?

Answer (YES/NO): NO